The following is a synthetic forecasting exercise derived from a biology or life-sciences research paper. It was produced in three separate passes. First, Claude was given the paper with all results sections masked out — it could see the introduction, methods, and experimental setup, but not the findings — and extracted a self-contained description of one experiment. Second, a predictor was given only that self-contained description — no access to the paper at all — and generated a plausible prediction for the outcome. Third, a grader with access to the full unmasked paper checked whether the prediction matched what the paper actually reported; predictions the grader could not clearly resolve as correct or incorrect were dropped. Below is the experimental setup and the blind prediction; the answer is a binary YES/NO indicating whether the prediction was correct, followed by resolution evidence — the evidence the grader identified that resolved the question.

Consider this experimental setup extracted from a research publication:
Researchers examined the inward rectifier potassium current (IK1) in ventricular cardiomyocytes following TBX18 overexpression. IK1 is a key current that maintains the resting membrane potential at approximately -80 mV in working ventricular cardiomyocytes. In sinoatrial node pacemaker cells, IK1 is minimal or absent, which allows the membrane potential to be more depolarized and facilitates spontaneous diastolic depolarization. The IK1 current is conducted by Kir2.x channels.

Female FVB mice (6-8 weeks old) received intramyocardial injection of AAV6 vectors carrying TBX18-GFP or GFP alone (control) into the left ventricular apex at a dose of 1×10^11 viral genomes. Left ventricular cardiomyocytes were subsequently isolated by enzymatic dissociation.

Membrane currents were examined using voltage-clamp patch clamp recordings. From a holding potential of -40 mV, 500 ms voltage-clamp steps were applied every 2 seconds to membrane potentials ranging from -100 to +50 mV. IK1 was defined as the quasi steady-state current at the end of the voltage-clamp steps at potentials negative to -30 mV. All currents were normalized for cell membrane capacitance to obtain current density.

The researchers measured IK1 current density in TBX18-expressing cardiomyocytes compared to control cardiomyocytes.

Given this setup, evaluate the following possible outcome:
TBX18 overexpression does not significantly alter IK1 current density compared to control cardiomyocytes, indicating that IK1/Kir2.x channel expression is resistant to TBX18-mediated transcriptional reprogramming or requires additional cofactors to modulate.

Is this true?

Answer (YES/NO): NO